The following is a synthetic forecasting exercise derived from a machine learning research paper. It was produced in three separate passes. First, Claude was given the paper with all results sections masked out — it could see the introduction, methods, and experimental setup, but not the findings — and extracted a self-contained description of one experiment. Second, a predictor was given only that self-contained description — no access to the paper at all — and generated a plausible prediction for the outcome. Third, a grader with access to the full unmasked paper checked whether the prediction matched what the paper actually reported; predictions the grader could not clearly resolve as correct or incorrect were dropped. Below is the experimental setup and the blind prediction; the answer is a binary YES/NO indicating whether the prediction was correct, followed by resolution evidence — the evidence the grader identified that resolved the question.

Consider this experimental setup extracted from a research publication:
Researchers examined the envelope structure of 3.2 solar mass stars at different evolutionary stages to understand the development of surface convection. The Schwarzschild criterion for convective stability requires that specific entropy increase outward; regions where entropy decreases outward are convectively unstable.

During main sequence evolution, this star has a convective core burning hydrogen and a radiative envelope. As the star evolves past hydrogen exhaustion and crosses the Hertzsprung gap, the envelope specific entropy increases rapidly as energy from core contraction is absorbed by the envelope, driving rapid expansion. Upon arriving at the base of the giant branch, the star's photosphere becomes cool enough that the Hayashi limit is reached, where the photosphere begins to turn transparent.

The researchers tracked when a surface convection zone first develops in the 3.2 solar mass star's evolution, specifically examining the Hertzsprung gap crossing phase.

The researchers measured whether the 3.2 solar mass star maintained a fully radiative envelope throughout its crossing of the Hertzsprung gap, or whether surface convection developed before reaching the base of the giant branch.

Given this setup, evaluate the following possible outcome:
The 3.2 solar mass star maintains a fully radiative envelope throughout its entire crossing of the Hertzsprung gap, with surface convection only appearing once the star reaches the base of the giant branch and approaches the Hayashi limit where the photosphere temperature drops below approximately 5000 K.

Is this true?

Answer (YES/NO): YES